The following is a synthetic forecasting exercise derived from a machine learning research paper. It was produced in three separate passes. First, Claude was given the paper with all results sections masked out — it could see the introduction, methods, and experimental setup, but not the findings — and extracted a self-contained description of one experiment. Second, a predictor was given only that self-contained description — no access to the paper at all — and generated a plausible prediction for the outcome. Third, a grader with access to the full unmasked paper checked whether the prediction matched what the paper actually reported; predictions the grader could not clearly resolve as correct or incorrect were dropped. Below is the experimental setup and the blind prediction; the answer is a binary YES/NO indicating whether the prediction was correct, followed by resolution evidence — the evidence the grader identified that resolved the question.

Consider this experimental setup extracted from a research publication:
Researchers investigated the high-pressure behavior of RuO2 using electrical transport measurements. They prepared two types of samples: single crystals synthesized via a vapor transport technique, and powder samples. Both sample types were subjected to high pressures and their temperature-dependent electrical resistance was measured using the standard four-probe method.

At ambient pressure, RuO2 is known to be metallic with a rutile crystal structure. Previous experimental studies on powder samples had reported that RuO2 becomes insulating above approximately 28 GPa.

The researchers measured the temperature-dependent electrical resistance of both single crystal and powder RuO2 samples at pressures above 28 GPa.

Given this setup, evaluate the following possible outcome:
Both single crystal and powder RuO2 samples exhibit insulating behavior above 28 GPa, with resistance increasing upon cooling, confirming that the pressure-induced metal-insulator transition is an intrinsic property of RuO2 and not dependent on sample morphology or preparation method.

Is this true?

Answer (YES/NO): NO